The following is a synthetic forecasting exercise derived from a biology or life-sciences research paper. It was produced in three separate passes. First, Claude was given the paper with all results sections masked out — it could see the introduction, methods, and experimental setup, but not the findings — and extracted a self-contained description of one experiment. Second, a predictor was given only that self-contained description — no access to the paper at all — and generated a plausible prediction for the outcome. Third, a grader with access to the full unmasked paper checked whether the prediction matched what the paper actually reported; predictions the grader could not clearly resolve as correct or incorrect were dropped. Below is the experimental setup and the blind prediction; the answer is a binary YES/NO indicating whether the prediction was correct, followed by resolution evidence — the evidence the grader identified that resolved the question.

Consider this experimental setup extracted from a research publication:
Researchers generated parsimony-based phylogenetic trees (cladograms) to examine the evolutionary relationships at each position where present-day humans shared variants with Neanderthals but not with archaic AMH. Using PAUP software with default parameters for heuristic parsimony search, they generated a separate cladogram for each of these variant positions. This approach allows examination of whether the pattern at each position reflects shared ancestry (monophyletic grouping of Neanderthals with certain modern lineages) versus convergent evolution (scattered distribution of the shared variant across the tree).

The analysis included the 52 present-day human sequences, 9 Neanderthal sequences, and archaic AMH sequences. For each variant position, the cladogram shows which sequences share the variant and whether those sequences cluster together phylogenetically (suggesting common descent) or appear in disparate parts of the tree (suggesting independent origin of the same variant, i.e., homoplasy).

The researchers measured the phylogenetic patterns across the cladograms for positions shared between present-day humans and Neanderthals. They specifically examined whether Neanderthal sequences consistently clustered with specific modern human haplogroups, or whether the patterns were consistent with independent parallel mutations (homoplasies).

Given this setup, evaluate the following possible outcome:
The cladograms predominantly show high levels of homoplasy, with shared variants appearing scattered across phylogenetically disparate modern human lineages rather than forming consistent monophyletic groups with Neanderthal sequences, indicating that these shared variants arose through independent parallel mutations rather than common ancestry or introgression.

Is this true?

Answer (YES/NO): YES